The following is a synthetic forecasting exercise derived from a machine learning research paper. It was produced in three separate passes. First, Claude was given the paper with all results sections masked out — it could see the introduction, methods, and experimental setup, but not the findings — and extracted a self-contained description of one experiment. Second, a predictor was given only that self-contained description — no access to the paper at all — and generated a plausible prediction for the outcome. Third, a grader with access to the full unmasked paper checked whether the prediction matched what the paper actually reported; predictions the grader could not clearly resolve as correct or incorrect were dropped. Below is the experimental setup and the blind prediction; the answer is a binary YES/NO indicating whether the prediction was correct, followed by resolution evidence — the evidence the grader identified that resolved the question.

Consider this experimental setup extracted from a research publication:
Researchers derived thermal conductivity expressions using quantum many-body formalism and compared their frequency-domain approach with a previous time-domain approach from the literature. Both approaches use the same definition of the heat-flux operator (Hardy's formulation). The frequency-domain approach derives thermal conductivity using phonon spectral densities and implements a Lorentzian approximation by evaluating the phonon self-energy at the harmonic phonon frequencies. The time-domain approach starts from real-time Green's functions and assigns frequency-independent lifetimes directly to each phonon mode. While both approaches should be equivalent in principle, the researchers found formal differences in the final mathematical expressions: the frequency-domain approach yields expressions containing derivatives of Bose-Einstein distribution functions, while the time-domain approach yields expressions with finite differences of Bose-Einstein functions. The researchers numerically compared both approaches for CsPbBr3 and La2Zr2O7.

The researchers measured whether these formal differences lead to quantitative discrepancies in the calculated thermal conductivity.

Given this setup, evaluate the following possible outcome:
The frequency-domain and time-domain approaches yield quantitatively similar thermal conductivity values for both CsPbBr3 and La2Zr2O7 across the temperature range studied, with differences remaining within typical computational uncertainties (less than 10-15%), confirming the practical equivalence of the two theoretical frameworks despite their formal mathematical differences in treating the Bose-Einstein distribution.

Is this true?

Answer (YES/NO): YES